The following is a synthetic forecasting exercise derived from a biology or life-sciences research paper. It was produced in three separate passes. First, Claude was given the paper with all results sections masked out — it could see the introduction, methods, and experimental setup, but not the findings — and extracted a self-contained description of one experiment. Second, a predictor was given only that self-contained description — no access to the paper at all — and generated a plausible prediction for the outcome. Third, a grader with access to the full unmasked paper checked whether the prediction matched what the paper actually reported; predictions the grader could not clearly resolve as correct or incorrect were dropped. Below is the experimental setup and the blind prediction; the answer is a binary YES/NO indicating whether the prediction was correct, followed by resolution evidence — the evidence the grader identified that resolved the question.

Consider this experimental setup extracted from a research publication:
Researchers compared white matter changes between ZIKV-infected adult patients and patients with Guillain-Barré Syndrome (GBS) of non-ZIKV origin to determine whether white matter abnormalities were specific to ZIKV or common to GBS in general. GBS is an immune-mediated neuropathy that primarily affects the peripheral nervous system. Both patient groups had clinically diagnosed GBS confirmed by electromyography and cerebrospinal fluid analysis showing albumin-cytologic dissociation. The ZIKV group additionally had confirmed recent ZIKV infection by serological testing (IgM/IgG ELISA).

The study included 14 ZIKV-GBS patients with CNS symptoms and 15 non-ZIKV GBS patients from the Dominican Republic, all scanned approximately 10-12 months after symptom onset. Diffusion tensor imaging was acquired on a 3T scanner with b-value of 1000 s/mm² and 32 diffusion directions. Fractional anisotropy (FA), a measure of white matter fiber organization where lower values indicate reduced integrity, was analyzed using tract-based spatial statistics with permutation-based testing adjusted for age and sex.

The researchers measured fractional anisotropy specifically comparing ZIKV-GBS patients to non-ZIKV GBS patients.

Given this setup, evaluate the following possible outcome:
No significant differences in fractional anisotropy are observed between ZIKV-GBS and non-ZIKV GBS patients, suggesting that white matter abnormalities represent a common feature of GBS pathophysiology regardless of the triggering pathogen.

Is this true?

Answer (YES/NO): NO